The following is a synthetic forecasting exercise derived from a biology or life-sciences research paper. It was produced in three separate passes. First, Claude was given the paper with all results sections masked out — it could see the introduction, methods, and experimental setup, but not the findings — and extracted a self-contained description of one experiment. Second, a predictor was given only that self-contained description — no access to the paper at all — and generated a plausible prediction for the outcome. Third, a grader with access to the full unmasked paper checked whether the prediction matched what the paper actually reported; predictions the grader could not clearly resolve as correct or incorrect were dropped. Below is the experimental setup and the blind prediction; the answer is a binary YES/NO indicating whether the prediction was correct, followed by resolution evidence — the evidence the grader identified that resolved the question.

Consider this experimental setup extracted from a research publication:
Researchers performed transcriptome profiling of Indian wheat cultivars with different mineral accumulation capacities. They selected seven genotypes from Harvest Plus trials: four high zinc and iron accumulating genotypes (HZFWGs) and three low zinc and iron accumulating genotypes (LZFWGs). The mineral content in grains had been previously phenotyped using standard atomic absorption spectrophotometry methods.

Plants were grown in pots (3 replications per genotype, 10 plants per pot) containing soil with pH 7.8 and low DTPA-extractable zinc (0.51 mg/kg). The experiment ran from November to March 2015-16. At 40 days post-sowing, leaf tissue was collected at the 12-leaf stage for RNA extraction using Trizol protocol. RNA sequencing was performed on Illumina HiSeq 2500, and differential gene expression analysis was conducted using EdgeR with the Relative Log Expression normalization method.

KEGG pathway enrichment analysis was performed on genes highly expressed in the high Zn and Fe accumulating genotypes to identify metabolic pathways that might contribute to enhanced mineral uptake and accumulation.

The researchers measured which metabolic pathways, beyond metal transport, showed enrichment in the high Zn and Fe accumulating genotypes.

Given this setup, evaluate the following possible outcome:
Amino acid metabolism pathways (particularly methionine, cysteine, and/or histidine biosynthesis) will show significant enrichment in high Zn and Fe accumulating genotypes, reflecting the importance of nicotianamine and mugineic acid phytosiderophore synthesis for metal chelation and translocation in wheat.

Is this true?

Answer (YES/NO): NO